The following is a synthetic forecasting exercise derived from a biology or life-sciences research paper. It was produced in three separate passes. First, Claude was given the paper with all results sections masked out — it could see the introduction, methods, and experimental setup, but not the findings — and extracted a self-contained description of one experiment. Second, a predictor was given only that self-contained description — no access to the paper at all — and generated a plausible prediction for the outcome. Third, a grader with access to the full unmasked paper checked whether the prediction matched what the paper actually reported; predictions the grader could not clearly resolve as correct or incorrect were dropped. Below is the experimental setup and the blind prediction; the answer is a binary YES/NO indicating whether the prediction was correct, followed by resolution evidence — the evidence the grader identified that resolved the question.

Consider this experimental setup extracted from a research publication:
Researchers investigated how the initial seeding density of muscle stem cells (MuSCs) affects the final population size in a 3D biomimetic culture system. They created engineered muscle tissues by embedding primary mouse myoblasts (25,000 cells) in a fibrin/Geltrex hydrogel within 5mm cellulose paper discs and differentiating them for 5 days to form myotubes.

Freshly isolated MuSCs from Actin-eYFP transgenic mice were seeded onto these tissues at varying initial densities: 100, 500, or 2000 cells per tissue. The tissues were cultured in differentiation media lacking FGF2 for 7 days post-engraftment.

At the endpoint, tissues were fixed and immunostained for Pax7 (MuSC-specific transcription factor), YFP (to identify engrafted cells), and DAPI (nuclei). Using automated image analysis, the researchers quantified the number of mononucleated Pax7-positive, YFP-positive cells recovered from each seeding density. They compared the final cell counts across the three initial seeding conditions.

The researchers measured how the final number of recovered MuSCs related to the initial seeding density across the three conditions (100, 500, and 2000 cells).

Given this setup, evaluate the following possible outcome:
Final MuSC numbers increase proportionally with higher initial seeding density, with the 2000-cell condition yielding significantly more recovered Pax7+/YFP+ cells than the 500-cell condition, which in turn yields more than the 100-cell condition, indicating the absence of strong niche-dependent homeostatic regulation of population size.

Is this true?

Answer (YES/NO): NO